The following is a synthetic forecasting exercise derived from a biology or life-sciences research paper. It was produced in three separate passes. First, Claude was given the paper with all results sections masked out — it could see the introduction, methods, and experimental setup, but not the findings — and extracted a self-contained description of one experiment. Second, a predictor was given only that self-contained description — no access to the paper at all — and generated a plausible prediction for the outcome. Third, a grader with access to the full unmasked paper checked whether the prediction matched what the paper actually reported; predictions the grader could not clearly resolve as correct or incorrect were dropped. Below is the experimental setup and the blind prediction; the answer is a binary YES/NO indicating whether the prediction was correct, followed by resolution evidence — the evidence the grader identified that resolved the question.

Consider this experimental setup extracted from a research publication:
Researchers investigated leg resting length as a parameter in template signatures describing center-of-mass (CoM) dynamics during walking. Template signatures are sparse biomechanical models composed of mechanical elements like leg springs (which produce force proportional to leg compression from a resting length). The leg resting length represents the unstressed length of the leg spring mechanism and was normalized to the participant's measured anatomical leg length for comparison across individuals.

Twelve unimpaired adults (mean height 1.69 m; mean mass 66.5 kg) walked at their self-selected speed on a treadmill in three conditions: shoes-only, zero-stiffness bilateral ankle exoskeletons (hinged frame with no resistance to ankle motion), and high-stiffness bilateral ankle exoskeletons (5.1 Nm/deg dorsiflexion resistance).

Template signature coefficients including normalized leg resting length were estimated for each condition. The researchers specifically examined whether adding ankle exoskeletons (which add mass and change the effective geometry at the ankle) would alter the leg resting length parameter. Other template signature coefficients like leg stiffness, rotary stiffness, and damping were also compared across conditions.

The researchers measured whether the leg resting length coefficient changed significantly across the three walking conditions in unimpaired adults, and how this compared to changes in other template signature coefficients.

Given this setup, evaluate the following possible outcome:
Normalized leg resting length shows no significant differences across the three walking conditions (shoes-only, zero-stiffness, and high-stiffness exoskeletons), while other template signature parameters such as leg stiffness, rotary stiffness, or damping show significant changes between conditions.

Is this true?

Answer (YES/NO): NO